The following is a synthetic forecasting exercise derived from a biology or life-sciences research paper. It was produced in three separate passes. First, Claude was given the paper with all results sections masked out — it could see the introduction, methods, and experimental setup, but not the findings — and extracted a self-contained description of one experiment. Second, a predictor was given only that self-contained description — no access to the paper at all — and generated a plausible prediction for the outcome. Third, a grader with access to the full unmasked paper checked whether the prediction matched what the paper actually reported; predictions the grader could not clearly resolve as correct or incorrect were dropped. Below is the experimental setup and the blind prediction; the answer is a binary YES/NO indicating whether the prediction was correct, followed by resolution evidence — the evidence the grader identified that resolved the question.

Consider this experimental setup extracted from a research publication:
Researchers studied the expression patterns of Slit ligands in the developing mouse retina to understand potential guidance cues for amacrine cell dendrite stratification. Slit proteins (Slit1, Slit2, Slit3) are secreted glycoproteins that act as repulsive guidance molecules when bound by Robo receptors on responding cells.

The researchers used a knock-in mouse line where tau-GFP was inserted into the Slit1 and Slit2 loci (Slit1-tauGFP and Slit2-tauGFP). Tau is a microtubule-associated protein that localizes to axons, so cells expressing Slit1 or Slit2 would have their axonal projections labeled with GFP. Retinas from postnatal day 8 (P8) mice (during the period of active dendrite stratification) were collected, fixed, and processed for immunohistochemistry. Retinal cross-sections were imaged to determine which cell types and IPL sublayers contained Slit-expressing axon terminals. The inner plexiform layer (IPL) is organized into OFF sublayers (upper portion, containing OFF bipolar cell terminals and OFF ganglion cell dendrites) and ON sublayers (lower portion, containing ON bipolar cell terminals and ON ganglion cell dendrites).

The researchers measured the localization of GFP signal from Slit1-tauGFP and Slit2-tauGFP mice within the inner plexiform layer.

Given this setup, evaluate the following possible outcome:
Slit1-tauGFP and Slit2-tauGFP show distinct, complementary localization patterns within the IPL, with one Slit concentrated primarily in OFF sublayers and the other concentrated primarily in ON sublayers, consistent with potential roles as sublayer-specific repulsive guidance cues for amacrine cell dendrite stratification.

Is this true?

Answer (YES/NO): NO